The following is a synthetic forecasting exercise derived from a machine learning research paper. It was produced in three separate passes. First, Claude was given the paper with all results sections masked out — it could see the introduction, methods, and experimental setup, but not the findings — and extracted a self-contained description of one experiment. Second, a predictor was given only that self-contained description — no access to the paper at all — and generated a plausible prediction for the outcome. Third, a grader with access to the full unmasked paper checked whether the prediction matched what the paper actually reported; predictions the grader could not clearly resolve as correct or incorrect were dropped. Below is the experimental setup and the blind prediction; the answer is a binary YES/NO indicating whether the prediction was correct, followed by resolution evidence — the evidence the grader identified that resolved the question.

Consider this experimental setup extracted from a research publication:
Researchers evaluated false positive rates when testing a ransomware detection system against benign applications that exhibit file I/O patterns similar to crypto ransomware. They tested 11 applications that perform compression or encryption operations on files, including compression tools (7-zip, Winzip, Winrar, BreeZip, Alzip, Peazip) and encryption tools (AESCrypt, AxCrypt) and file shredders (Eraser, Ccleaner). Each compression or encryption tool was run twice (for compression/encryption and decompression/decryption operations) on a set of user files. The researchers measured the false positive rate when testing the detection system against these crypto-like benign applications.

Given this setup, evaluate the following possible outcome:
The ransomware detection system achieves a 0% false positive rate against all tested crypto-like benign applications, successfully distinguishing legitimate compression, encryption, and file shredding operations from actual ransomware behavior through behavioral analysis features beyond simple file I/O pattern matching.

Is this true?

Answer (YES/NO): NO